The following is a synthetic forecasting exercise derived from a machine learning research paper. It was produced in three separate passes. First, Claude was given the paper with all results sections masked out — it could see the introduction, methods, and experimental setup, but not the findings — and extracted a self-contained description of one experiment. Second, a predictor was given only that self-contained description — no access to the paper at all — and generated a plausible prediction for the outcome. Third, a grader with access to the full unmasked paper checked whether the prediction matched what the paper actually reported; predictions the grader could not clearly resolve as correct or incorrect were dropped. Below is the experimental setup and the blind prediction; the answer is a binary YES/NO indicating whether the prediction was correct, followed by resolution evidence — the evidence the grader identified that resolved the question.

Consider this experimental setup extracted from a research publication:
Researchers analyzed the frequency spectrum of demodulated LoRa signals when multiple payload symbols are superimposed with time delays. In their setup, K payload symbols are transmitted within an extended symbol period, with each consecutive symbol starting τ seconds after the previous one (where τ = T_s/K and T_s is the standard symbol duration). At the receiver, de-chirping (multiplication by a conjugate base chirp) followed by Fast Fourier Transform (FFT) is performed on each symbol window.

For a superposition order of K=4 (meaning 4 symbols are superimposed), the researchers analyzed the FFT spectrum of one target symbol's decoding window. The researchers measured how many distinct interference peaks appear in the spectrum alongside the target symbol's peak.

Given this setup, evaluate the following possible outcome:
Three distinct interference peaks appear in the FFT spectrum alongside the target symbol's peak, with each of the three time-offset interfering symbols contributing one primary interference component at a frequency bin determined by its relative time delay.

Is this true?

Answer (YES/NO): NO